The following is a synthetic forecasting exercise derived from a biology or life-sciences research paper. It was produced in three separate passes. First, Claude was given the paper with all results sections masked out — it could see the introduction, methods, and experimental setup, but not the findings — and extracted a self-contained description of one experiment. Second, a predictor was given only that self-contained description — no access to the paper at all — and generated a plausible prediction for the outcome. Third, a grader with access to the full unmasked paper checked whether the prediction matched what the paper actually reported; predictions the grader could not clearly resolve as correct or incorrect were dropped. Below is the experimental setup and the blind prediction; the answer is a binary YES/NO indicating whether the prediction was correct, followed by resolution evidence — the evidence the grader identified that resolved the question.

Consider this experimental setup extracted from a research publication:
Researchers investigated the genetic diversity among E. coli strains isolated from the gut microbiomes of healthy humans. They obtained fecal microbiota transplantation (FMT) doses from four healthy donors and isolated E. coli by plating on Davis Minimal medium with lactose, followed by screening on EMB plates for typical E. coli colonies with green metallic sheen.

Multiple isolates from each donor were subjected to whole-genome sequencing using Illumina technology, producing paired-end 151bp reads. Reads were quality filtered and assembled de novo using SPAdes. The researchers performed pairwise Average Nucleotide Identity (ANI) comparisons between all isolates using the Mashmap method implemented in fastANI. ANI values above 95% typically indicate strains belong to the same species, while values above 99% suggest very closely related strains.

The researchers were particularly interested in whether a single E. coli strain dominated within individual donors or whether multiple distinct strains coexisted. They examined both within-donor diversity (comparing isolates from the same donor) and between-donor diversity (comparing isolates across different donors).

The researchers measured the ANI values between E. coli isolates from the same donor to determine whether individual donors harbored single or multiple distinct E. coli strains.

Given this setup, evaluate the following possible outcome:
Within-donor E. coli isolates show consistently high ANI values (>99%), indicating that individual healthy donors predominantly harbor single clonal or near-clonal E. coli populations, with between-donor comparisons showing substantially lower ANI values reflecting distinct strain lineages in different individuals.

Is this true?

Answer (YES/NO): NO